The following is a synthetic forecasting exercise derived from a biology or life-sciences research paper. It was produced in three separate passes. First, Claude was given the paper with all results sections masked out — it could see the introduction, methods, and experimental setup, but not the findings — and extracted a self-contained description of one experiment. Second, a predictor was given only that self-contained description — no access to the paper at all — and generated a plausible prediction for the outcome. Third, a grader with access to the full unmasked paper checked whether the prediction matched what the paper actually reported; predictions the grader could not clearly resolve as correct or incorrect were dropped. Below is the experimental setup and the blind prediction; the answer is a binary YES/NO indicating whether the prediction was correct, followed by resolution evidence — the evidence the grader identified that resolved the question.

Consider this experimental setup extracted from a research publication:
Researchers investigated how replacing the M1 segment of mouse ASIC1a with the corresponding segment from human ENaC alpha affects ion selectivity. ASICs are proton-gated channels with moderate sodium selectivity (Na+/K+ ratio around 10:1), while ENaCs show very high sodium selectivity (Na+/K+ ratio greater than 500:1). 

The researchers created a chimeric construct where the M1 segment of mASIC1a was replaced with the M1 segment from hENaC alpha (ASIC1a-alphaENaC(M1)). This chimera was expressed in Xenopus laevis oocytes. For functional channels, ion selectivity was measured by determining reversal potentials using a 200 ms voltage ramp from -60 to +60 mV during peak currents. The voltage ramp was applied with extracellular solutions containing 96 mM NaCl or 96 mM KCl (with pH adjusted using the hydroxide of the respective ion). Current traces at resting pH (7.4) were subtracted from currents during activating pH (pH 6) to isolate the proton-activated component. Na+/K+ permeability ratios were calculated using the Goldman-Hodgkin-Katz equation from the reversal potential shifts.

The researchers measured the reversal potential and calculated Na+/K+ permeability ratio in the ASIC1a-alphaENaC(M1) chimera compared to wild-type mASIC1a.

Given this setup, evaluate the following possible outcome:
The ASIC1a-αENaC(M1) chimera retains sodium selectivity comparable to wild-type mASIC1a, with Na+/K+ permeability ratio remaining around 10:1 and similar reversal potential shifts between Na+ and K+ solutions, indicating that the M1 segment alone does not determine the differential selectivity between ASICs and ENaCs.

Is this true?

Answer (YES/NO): NO